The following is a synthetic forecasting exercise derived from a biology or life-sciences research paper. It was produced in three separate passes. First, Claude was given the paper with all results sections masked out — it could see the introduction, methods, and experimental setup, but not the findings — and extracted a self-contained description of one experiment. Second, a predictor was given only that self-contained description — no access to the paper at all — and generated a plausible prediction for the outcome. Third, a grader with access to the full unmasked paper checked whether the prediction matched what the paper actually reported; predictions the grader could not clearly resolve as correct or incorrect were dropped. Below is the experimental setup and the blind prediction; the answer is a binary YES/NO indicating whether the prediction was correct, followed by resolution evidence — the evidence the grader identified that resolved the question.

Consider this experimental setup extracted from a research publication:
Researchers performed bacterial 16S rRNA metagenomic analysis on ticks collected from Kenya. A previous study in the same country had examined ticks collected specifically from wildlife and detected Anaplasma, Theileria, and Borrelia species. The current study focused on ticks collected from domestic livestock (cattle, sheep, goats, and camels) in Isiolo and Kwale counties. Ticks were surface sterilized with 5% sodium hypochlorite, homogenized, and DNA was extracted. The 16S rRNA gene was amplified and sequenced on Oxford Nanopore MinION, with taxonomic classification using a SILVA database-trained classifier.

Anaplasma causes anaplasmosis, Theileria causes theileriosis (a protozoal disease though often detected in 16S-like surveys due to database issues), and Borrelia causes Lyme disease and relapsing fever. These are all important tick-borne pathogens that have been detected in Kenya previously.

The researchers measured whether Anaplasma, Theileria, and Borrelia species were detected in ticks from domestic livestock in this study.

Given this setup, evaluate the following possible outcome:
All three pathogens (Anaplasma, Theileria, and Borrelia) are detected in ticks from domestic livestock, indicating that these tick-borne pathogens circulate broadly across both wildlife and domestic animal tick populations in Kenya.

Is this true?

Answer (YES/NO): NO